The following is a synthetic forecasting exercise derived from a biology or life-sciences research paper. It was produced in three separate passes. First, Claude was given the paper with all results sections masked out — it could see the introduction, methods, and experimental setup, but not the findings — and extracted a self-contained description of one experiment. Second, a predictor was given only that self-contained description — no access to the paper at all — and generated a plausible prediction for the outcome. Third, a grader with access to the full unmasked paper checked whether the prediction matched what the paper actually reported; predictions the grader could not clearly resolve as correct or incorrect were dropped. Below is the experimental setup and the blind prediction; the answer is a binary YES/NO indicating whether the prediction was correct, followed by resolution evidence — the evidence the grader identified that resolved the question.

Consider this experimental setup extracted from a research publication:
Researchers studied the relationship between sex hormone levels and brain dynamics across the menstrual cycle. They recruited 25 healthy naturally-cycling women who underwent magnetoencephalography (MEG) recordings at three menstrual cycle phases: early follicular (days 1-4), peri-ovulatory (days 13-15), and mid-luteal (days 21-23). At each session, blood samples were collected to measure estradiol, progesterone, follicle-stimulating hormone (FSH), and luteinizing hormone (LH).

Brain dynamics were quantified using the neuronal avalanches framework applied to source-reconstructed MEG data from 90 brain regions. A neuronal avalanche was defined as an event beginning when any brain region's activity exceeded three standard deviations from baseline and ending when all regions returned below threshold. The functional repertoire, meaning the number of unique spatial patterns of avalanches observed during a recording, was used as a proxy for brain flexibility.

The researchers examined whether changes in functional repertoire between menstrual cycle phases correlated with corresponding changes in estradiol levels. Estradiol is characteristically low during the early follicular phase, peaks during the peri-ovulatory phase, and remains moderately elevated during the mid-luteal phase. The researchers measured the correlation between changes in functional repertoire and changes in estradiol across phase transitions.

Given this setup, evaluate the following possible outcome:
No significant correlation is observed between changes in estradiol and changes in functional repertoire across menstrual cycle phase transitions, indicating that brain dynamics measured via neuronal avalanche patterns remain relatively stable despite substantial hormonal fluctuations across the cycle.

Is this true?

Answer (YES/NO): NO